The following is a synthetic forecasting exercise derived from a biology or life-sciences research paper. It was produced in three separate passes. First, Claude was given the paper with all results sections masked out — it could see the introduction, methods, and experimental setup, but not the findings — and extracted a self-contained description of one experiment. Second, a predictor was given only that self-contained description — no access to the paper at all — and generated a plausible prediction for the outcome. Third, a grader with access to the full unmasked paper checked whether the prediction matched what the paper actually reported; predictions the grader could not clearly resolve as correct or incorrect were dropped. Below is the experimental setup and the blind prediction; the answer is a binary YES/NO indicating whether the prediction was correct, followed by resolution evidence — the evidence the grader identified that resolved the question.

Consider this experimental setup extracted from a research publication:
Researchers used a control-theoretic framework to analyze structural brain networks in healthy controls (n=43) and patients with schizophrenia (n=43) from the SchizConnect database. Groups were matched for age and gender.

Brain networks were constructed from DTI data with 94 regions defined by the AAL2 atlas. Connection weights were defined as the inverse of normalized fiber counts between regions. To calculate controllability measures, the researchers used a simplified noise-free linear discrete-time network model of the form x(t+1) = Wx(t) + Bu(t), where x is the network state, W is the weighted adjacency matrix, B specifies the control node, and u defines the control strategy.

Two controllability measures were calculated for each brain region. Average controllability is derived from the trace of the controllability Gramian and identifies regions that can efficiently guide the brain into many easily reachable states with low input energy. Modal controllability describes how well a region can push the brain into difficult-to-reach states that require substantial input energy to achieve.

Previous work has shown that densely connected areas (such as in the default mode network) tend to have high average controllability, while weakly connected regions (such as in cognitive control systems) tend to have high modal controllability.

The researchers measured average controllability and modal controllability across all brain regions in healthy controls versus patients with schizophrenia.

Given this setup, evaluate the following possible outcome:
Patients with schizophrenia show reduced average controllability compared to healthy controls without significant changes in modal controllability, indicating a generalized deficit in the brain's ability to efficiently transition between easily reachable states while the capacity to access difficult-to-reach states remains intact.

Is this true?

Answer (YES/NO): YES